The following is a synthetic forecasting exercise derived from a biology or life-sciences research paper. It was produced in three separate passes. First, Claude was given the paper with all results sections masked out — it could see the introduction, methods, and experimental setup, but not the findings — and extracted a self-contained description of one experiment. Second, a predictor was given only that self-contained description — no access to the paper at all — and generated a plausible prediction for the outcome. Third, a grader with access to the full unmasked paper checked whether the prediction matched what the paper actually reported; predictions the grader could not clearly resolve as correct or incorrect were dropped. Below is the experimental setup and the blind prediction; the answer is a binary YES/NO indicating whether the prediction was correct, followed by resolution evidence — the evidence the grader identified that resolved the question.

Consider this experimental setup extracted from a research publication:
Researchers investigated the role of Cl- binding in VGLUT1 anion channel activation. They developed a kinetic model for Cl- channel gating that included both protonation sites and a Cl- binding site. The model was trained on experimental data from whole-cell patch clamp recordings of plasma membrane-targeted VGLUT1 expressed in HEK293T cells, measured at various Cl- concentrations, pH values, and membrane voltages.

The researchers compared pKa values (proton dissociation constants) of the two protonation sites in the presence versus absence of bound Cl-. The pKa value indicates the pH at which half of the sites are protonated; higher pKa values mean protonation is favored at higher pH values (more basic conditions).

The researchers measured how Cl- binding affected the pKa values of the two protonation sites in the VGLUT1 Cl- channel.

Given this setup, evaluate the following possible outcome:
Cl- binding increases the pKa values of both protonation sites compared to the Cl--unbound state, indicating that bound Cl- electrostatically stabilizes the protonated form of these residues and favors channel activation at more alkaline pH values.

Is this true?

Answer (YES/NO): NO